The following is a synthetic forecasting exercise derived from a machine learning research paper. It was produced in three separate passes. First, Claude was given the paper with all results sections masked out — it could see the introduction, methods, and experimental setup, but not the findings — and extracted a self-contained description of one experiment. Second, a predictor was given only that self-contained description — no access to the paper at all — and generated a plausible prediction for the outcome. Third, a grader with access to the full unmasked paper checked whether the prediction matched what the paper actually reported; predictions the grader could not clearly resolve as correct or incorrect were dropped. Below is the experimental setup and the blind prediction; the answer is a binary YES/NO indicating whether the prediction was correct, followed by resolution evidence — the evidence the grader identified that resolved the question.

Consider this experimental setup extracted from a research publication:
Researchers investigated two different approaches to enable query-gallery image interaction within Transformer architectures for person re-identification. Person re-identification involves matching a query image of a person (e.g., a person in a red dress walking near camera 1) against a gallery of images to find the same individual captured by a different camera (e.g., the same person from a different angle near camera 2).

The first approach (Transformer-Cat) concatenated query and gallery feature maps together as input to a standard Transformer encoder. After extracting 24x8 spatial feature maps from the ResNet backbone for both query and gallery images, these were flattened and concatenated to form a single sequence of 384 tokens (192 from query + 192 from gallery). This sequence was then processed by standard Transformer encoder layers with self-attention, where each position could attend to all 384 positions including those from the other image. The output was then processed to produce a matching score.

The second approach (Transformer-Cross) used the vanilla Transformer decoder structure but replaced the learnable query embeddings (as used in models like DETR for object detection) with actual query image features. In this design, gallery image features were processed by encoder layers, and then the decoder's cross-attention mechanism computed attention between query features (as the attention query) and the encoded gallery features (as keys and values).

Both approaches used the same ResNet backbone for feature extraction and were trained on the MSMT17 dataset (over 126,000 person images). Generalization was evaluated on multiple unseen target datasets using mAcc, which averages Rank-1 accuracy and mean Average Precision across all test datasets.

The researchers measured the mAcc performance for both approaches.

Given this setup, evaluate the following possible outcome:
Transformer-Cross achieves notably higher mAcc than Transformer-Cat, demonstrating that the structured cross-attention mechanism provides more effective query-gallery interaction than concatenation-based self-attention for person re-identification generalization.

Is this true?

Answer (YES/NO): YES